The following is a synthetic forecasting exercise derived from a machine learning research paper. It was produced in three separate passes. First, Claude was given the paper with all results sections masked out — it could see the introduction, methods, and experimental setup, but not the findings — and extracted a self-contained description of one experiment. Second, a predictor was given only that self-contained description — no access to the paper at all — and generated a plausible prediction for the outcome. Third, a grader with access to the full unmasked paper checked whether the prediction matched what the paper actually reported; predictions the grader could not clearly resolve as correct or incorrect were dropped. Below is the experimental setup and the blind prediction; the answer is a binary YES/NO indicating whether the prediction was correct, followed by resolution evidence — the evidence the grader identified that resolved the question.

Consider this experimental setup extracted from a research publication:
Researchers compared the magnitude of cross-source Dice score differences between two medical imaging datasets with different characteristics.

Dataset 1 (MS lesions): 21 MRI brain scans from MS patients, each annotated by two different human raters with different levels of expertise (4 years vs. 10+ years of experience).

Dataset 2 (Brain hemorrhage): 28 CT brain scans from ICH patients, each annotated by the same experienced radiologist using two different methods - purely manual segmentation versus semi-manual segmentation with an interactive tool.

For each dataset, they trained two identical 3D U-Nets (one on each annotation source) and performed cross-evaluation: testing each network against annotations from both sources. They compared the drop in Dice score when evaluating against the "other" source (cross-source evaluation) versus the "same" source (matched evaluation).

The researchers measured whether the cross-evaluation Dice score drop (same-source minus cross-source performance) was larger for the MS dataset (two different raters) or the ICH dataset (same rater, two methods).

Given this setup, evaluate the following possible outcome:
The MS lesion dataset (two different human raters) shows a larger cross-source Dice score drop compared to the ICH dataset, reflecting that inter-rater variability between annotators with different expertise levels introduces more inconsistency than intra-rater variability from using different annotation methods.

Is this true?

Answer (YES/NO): YES